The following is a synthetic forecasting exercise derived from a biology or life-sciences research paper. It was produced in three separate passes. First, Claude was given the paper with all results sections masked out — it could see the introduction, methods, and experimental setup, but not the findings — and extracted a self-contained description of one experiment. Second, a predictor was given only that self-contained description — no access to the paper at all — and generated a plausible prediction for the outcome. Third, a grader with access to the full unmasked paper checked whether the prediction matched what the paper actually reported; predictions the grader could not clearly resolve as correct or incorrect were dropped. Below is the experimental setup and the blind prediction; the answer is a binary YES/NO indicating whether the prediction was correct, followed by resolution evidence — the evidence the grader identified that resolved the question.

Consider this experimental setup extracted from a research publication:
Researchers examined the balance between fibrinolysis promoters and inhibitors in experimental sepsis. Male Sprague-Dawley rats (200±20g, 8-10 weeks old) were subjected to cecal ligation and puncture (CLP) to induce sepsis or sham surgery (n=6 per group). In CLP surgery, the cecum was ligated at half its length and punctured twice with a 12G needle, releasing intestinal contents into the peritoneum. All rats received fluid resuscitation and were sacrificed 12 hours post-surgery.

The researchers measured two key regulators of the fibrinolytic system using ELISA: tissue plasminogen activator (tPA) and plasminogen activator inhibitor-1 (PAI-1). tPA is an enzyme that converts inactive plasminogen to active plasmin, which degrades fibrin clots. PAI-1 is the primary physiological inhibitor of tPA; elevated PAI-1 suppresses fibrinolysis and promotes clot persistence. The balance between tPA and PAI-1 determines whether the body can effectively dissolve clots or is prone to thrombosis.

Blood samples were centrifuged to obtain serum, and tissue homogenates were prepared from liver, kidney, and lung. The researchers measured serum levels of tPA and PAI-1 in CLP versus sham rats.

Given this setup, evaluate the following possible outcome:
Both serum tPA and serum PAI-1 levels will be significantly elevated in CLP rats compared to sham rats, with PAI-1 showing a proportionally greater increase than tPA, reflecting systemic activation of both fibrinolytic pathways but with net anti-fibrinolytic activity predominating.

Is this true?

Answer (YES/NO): NO